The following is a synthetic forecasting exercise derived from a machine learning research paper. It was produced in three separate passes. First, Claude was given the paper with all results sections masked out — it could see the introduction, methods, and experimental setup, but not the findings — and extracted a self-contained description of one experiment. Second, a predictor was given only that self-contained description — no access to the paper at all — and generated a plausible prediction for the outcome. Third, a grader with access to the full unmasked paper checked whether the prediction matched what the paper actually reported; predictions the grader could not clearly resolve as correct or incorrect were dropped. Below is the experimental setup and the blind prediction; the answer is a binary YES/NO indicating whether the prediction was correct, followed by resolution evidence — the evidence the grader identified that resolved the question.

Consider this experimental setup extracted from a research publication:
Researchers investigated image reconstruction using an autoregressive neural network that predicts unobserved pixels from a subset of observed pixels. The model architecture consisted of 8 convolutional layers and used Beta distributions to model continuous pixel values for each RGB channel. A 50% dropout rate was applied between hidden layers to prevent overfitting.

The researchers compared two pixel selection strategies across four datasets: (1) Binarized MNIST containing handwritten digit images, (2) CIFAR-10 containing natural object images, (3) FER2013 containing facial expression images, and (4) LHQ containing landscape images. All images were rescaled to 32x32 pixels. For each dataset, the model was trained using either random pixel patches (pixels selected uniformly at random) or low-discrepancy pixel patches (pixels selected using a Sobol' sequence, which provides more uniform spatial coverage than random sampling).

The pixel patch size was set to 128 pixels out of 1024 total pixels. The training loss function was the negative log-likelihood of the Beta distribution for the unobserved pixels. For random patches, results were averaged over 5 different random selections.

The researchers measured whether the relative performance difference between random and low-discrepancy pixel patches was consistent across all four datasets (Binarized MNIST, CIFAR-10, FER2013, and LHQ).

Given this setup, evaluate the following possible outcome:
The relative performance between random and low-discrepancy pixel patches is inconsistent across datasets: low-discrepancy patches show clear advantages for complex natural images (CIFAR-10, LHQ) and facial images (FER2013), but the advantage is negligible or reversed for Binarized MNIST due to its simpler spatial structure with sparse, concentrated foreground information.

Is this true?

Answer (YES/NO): NO